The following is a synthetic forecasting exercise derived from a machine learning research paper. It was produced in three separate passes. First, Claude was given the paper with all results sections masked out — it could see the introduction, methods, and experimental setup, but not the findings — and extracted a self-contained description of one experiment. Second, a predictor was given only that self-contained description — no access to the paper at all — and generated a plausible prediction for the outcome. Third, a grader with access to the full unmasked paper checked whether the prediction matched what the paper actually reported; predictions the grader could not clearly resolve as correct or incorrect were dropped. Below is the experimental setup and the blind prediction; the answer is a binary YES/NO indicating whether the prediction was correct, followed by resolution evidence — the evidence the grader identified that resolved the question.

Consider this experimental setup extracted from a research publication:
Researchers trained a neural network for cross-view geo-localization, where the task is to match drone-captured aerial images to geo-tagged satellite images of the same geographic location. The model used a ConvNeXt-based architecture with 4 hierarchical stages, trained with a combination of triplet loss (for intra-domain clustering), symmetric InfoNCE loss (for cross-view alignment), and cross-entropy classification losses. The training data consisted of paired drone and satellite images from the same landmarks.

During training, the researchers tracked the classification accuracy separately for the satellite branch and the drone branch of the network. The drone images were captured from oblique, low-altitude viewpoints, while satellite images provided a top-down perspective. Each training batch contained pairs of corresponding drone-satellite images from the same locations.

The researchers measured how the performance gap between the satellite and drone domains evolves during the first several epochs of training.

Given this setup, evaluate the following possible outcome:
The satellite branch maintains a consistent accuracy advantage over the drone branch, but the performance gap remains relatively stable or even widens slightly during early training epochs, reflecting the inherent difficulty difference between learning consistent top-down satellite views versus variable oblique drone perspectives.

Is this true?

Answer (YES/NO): YES